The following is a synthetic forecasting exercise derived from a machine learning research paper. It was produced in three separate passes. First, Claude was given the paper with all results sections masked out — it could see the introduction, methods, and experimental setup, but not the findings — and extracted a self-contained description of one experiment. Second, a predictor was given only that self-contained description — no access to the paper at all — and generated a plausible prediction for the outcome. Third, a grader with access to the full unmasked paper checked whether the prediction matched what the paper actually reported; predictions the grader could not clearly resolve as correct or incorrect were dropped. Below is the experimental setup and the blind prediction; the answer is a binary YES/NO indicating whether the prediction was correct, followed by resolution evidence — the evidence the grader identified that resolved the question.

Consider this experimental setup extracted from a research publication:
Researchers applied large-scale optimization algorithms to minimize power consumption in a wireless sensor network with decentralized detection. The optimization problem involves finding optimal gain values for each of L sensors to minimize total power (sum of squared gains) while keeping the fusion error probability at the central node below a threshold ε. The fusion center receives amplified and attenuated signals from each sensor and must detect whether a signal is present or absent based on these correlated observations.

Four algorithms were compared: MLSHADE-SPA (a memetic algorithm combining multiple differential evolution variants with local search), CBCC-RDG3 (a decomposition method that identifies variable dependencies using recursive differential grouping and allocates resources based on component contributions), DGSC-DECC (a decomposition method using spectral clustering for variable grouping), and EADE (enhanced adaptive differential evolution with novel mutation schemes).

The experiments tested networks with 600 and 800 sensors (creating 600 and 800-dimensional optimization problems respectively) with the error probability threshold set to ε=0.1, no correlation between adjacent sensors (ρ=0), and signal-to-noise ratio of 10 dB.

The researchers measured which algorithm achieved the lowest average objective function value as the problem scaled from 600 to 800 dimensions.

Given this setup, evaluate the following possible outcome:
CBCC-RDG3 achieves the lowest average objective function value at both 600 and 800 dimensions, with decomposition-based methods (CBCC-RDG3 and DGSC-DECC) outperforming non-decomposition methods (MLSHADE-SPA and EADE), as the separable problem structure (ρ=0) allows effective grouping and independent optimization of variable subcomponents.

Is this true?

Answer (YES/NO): NO